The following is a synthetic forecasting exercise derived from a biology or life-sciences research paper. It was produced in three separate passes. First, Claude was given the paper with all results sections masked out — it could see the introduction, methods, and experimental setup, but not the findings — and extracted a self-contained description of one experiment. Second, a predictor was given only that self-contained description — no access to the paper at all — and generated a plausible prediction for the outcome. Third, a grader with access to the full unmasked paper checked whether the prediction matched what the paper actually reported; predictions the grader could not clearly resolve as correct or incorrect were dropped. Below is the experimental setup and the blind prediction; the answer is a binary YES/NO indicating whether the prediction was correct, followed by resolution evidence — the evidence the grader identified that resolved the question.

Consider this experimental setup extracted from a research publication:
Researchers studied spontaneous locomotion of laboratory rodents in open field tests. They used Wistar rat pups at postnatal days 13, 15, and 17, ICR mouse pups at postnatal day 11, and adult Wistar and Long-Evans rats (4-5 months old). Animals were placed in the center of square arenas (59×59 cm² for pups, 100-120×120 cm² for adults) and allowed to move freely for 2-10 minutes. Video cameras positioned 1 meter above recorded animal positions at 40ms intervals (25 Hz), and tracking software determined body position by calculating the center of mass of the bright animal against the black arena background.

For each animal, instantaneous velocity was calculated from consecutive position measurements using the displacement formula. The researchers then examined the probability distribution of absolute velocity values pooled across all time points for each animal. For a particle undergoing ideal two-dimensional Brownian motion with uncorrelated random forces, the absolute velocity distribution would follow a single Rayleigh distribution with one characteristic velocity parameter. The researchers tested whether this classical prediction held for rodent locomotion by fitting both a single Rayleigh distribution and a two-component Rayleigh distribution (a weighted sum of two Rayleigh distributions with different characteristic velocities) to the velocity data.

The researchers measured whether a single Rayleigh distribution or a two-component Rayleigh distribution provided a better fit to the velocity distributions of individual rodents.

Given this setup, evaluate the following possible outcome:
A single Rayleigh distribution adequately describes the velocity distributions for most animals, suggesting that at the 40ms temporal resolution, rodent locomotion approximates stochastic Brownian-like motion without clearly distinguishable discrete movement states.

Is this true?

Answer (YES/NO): NO